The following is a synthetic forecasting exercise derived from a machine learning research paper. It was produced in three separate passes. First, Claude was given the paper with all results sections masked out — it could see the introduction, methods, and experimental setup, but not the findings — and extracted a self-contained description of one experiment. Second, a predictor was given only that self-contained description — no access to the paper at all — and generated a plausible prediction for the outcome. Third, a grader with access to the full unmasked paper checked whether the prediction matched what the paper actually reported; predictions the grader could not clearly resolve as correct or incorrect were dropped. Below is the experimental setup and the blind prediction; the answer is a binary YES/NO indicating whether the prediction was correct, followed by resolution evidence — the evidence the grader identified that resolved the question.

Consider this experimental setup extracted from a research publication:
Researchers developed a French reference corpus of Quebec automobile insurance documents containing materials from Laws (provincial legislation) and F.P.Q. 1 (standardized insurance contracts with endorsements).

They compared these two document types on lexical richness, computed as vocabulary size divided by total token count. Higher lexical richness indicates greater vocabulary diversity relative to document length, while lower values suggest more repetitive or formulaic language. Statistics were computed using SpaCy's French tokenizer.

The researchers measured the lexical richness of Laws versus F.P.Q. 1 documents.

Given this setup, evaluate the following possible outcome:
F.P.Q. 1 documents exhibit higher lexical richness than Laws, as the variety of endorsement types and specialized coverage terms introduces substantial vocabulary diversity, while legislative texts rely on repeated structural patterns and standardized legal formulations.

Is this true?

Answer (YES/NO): YES